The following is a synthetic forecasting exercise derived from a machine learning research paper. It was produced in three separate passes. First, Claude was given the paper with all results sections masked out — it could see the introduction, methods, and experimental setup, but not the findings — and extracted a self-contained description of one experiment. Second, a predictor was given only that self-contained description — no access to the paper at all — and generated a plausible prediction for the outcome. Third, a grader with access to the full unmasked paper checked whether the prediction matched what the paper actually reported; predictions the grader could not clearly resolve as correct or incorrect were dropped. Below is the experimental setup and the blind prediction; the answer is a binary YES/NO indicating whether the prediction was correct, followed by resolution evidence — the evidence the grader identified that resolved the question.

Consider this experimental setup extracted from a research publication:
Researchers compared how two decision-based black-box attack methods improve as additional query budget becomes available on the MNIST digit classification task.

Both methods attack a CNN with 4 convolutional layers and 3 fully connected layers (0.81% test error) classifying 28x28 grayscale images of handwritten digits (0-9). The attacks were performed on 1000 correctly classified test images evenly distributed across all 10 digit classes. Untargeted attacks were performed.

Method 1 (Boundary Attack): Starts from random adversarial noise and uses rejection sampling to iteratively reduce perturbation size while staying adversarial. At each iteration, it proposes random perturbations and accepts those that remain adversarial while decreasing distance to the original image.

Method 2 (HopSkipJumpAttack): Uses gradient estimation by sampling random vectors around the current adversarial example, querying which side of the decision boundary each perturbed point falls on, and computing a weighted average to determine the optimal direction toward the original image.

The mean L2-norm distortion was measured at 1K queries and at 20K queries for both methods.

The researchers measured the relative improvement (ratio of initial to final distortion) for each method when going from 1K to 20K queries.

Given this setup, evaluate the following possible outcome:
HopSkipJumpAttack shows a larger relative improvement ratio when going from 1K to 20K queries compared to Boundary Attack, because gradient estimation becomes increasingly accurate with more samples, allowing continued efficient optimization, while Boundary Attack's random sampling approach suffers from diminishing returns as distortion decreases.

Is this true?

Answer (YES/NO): NO